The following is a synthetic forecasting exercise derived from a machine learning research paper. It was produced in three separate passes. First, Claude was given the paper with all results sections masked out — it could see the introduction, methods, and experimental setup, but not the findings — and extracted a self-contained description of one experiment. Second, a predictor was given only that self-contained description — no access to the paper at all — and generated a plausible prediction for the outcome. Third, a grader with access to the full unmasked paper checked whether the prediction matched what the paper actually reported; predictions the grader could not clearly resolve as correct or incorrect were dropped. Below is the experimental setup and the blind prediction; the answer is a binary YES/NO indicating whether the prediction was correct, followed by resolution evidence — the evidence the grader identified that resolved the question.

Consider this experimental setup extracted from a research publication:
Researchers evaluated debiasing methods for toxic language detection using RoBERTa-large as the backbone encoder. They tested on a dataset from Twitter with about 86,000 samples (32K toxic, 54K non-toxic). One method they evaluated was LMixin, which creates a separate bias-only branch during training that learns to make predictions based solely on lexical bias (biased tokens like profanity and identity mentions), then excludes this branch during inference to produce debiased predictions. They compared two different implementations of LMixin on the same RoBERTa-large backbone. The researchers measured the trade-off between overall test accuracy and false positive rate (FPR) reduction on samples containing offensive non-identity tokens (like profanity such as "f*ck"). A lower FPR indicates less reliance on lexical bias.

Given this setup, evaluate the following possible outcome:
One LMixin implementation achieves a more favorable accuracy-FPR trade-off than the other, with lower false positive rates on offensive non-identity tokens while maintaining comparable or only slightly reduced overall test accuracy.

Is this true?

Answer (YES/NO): NO